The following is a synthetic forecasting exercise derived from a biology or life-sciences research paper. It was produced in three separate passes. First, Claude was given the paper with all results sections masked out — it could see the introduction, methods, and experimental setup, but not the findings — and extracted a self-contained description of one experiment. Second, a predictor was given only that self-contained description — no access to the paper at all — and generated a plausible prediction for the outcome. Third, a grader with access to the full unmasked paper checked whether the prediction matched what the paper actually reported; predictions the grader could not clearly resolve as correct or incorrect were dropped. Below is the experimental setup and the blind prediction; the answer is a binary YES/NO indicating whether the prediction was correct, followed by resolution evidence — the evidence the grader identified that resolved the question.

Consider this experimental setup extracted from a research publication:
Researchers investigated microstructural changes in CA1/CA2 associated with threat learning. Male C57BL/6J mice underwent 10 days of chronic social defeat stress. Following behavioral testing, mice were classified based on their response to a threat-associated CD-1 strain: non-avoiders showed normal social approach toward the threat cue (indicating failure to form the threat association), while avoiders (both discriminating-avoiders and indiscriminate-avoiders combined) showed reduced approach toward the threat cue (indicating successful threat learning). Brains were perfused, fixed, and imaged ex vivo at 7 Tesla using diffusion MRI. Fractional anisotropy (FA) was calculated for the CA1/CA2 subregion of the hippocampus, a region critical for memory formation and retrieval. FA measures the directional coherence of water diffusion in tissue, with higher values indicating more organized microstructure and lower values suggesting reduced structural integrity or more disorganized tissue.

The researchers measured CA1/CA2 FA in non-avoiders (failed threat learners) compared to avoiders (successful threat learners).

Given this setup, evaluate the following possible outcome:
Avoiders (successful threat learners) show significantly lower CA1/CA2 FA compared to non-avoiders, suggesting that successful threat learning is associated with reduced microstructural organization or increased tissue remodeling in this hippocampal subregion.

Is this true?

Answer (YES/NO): NO